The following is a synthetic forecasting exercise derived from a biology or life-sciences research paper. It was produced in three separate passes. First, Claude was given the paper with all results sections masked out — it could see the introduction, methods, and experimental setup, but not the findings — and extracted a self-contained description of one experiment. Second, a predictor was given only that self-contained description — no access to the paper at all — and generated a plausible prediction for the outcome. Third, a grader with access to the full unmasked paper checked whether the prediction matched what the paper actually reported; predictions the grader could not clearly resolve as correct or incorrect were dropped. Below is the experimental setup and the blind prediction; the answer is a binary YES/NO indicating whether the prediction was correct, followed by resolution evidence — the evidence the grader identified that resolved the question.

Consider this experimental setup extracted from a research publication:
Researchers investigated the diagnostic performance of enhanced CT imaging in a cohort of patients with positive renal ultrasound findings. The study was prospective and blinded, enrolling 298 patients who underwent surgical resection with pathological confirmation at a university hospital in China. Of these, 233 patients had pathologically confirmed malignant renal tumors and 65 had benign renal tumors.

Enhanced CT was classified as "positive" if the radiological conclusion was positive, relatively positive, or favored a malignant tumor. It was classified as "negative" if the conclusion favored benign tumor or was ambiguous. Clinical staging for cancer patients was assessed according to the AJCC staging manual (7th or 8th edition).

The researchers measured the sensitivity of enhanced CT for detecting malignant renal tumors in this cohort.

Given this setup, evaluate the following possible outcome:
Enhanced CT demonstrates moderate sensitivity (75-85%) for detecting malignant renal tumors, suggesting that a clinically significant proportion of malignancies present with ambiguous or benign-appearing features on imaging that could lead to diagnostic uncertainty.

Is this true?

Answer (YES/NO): YES